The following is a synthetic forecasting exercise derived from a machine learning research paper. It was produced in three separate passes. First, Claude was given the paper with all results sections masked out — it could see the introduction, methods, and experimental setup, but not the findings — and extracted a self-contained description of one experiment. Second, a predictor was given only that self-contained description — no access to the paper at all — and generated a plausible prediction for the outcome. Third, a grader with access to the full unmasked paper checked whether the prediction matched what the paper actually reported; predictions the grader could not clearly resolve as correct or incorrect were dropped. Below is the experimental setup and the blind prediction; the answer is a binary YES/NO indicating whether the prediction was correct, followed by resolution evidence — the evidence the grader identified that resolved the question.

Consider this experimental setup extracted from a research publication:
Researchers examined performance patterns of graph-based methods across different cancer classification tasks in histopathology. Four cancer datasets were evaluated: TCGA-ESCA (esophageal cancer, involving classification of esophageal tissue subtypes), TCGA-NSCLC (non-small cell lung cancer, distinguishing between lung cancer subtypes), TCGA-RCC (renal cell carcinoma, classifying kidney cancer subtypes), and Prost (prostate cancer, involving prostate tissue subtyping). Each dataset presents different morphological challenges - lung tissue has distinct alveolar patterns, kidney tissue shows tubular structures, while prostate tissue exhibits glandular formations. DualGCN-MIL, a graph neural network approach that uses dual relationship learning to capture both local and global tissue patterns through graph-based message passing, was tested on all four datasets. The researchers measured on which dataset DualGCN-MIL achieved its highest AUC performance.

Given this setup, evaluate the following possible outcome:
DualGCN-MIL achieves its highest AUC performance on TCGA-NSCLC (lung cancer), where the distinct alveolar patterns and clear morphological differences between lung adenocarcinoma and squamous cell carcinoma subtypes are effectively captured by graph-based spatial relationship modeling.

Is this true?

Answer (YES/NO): NO